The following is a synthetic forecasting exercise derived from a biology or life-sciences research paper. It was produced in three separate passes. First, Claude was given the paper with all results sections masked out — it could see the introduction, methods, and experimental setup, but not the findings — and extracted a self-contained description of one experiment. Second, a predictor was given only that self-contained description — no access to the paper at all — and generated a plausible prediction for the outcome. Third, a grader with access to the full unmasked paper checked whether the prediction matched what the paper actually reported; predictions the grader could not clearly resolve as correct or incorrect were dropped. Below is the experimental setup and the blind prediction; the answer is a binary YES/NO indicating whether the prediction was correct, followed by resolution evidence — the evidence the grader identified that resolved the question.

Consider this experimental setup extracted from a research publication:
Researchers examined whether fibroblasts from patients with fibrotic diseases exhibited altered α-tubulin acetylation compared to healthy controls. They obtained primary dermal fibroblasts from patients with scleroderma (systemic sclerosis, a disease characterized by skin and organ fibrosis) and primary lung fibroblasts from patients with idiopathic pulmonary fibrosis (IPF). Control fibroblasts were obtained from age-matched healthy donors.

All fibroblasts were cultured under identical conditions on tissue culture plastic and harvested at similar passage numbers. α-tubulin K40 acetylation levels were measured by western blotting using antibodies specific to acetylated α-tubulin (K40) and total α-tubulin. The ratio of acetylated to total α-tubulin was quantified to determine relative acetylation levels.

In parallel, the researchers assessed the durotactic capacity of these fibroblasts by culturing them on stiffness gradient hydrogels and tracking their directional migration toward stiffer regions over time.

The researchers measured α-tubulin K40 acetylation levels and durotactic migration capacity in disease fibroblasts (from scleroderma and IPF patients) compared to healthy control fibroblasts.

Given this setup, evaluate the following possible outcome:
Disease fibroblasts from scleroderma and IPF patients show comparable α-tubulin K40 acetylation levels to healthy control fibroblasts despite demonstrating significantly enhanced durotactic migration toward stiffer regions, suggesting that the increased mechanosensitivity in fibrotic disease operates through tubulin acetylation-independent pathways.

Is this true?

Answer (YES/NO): NO